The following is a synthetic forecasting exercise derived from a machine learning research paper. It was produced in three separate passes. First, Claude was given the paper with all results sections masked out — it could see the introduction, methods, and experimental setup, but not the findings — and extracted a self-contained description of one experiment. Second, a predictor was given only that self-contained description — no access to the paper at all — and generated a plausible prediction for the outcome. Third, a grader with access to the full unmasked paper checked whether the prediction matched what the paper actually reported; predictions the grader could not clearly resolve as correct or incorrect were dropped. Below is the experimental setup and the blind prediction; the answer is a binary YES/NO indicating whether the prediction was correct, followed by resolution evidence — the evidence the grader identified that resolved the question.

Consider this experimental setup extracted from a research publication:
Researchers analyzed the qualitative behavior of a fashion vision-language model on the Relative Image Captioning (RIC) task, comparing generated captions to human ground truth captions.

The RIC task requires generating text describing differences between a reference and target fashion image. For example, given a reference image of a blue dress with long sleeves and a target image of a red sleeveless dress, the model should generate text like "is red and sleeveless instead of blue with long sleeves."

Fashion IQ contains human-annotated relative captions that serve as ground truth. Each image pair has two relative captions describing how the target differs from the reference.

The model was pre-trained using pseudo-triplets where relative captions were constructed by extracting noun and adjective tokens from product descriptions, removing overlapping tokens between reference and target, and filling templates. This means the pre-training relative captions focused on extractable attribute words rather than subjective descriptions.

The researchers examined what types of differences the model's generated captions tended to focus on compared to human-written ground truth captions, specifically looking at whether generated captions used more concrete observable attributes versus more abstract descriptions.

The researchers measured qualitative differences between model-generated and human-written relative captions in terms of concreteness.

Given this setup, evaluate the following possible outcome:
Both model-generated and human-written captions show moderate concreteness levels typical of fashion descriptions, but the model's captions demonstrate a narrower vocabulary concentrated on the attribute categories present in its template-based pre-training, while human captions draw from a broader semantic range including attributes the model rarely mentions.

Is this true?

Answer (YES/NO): NO